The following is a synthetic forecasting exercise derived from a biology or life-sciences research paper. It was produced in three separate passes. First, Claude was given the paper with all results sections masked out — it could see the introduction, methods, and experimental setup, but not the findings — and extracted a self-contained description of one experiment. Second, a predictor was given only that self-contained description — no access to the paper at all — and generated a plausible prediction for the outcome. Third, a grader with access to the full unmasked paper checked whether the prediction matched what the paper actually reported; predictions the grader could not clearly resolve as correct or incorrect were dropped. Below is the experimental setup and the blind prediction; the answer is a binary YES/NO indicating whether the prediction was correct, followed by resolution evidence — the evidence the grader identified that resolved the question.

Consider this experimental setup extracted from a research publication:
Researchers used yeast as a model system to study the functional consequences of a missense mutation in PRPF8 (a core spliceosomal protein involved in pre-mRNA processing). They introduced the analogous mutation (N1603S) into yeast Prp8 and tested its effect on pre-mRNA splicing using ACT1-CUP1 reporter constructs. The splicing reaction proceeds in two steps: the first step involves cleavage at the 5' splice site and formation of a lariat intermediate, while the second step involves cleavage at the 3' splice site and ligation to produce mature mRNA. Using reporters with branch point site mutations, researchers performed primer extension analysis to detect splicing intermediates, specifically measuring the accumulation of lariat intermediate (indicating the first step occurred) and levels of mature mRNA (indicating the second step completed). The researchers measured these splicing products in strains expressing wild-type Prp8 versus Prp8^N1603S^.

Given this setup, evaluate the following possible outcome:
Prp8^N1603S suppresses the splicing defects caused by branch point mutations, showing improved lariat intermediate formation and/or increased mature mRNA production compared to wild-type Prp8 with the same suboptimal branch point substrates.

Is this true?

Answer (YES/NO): NO